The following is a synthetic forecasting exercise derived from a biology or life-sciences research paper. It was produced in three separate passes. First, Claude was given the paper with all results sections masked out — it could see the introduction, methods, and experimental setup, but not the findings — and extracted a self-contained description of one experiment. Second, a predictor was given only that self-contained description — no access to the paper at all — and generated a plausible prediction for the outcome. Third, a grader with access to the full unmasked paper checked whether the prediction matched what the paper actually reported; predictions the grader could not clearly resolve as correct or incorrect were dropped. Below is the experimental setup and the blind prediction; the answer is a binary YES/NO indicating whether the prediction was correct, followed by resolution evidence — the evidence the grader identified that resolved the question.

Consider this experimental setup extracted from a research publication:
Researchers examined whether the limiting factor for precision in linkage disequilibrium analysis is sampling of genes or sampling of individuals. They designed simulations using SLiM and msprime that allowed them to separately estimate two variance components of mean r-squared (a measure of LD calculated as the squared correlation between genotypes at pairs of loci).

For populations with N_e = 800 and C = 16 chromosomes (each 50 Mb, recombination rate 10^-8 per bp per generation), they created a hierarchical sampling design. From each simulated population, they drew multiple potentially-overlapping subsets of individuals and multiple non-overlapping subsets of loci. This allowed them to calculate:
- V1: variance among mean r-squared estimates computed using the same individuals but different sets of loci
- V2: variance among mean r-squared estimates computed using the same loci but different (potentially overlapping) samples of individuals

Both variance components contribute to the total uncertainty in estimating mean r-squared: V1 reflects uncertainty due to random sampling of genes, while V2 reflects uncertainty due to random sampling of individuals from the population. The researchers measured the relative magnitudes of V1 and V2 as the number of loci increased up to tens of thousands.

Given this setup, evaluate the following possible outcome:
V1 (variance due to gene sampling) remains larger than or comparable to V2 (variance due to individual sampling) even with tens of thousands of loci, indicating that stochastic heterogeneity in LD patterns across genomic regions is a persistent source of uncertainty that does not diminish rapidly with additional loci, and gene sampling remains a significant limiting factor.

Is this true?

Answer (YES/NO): NO